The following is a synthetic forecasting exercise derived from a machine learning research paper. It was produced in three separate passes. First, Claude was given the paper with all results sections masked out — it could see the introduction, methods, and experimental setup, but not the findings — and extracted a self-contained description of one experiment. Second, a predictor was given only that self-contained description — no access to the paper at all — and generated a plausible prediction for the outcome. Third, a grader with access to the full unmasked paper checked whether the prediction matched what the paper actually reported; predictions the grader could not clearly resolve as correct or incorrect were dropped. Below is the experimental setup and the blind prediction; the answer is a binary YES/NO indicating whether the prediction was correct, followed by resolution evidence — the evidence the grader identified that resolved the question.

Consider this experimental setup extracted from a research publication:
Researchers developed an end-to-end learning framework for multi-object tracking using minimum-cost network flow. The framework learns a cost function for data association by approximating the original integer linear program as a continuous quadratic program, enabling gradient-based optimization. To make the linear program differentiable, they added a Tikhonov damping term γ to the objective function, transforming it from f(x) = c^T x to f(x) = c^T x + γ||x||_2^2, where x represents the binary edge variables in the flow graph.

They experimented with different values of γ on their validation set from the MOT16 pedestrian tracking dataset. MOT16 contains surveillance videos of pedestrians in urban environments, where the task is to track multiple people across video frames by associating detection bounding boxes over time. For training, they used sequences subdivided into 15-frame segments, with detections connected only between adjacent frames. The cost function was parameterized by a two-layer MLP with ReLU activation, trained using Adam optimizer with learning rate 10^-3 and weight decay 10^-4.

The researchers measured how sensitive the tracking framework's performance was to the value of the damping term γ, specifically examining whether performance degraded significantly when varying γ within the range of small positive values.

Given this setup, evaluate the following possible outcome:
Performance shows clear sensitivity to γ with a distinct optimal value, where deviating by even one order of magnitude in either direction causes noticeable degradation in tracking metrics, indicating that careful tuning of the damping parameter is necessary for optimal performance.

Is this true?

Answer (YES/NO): NO